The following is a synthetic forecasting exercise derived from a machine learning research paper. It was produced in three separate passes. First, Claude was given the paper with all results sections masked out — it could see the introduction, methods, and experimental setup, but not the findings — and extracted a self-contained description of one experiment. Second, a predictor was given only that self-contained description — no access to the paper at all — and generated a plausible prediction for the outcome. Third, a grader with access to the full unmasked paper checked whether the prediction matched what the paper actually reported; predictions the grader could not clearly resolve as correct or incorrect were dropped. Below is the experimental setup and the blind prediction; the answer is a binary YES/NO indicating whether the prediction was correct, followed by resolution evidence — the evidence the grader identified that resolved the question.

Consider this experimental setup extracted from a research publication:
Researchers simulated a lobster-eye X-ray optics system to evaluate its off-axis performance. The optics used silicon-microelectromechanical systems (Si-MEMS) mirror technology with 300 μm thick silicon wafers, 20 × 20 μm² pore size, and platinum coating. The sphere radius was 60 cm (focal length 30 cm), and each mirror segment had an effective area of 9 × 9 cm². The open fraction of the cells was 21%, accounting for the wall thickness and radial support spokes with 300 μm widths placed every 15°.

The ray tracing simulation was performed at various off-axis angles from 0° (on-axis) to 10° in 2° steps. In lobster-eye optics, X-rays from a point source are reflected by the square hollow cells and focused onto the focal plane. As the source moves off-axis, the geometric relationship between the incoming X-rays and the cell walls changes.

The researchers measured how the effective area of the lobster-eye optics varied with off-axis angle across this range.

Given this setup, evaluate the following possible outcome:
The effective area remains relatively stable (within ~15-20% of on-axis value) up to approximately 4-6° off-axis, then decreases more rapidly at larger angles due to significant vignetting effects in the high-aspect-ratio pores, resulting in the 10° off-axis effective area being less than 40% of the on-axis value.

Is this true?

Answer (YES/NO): NO